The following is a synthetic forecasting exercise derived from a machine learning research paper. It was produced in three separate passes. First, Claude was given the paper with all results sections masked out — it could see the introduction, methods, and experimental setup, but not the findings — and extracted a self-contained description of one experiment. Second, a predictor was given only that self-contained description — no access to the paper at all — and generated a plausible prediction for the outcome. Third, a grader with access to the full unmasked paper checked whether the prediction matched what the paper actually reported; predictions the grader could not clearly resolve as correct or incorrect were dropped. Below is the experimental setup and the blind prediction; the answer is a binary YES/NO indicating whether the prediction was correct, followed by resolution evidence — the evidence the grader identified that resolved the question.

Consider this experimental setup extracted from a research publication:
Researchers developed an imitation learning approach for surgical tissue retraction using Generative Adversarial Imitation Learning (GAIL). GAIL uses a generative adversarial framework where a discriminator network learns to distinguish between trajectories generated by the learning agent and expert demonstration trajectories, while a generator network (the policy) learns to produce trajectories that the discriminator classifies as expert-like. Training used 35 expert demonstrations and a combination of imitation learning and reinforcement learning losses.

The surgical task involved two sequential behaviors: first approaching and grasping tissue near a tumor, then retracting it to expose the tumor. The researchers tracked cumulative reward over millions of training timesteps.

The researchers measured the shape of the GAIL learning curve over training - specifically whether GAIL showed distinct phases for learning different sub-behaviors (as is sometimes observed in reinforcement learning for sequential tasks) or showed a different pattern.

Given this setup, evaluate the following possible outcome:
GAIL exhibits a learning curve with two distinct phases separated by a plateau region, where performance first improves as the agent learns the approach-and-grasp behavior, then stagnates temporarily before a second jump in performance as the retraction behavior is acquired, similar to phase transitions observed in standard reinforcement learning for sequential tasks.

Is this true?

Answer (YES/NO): NO